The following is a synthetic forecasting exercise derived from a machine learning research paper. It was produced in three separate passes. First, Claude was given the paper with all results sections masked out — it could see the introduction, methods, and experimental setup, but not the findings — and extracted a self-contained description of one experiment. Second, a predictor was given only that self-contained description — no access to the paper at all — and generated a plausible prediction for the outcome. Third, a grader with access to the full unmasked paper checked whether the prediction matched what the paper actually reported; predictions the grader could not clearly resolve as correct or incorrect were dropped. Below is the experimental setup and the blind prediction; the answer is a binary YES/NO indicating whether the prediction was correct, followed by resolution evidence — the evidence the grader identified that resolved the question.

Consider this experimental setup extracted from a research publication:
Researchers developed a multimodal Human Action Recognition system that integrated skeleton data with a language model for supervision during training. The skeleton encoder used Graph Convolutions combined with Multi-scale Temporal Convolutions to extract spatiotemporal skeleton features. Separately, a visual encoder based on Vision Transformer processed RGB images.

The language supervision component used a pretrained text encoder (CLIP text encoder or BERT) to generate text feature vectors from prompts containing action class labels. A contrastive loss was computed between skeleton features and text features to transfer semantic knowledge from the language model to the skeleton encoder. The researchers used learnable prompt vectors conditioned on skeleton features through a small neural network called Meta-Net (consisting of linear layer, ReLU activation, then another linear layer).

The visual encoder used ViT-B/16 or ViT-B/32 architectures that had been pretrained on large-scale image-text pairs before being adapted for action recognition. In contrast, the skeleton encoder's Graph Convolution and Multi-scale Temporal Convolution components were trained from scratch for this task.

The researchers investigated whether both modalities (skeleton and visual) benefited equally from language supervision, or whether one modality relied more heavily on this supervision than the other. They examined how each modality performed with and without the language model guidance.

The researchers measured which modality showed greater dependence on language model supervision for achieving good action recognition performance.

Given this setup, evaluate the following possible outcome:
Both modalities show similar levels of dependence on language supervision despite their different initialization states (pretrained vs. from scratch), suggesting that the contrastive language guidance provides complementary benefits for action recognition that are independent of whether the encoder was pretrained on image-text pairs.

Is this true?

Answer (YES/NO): NO